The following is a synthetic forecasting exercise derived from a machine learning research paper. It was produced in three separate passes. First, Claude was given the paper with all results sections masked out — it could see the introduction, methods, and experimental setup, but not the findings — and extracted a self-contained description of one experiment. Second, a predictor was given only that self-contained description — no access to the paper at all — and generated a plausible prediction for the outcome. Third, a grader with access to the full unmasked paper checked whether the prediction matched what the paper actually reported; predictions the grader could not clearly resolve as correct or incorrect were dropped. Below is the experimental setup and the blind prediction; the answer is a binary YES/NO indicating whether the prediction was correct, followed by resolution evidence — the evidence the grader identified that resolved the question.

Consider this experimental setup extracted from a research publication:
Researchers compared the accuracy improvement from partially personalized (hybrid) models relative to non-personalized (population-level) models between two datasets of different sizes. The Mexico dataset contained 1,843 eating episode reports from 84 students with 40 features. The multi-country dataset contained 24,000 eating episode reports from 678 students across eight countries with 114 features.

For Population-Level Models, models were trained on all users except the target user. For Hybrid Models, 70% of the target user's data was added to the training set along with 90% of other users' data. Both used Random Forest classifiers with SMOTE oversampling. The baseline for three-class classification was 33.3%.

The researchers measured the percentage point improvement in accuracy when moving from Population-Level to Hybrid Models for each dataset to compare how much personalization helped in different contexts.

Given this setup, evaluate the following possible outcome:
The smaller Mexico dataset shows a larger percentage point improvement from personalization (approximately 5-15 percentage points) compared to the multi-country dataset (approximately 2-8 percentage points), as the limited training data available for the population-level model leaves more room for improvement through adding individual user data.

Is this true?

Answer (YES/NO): NO